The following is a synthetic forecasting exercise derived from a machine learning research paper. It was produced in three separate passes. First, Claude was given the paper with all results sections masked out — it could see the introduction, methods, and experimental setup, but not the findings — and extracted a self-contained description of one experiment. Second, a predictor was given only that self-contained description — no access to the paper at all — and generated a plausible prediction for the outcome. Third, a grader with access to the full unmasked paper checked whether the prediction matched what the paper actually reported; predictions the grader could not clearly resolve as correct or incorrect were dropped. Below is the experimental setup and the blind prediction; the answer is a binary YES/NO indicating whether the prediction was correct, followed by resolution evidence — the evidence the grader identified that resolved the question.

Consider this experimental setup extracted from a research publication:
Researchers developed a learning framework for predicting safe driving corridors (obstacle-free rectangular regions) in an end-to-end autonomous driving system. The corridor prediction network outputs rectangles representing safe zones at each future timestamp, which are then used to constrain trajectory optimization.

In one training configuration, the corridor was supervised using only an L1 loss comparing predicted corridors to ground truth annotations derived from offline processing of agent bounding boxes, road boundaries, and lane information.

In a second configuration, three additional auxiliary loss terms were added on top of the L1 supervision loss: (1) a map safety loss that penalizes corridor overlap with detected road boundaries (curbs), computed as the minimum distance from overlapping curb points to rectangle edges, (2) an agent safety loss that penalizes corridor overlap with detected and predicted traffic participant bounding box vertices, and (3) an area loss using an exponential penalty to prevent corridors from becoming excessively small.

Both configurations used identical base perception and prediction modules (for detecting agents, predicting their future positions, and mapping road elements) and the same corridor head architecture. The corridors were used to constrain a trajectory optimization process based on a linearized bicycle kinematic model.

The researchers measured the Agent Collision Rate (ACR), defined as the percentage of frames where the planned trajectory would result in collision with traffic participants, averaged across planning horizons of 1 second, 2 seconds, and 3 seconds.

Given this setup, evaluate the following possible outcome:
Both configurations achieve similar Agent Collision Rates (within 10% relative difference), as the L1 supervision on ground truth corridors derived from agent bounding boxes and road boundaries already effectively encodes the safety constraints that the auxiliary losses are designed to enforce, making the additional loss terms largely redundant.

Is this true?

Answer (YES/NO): NO